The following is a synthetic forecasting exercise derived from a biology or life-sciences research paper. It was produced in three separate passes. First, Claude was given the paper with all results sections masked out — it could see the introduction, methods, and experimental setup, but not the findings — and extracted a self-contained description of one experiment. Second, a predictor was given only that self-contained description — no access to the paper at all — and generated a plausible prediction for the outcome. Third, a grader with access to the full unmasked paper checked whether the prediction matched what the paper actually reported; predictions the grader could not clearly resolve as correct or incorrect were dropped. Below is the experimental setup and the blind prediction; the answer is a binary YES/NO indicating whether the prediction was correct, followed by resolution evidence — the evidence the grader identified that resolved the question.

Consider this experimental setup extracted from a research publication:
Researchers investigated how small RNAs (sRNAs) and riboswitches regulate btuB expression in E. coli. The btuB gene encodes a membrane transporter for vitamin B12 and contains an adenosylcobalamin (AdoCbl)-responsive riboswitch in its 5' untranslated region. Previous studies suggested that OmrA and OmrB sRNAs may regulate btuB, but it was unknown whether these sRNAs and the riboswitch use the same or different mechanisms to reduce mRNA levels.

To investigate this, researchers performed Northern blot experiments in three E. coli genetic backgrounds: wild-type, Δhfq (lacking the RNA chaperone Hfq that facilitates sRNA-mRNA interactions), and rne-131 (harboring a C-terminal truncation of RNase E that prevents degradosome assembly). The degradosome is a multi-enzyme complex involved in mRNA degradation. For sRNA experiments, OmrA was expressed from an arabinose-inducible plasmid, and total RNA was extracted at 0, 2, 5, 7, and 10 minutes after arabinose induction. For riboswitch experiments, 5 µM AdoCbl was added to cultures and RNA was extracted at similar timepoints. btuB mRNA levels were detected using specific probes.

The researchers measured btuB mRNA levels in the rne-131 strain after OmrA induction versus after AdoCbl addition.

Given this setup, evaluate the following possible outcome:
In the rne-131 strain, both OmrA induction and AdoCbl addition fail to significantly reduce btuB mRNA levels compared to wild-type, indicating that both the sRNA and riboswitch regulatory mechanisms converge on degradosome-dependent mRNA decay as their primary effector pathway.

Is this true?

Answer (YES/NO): NO